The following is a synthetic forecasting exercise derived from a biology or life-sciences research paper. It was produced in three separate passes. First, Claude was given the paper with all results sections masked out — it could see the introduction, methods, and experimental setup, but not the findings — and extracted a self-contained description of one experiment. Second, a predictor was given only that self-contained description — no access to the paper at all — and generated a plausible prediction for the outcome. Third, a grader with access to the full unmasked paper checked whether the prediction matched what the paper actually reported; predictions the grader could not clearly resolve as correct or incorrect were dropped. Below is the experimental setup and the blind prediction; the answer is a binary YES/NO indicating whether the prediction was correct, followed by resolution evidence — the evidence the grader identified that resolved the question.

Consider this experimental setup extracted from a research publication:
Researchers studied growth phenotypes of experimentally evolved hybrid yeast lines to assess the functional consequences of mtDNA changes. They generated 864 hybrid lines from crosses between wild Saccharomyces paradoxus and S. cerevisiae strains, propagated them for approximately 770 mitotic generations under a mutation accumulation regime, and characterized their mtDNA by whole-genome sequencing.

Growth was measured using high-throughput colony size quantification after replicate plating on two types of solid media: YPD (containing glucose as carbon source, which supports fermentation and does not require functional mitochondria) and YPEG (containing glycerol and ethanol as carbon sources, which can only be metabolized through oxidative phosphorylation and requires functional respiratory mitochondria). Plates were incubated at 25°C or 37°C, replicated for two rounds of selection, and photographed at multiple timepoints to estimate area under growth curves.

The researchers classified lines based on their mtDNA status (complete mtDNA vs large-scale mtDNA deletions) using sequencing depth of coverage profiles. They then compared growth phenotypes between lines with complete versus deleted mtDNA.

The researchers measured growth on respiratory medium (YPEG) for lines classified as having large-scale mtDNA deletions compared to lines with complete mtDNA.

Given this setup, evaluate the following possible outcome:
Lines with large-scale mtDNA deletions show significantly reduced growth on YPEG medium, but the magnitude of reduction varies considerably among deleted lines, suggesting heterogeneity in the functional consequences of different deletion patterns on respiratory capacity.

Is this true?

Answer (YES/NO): NO